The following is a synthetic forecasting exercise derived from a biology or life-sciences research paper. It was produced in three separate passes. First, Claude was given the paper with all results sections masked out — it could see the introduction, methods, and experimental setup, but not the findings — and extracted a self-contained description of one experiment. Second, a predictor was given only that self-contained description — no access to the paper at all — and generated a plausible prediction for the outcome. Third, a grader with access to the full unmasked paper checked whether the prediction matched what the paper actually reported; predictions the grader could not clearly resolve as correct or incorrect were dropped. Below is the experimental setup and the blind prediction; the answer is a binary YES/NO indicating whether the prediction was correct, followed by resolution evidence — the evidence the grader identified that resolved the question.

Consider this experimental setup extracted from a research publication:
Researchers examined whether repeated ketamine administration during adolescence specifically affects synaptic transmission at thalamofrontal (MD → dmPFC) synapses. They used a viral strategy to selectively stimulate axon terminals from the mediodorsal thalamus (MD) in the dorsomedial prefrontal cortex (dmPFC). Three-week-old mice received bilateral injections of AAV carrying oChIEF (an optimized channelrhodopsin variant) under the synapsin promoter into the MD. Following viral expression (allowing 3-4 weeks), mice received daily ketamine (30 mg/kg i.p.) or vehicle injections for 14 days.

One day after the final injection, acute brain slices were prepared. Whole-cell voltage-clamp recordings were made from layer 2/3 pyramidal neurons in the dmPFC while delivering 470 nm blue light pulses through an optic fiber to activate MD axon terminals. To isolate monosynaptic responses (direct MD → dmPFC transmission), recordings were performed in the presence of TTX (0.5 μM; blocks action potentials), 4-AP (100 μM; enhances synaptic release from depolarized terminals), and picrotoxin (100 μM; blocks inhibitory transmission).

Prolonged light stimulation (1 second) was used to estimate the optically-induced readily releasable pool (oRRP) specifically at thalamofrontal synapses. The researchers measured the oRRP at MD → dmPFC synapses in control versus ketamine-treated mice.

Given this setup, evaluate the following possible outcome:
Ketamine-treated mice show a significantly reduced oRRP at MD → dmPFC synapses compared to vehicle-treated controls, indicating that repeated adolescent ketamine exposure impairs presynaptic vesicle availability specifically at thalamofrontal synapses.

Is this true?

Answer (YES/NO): YES